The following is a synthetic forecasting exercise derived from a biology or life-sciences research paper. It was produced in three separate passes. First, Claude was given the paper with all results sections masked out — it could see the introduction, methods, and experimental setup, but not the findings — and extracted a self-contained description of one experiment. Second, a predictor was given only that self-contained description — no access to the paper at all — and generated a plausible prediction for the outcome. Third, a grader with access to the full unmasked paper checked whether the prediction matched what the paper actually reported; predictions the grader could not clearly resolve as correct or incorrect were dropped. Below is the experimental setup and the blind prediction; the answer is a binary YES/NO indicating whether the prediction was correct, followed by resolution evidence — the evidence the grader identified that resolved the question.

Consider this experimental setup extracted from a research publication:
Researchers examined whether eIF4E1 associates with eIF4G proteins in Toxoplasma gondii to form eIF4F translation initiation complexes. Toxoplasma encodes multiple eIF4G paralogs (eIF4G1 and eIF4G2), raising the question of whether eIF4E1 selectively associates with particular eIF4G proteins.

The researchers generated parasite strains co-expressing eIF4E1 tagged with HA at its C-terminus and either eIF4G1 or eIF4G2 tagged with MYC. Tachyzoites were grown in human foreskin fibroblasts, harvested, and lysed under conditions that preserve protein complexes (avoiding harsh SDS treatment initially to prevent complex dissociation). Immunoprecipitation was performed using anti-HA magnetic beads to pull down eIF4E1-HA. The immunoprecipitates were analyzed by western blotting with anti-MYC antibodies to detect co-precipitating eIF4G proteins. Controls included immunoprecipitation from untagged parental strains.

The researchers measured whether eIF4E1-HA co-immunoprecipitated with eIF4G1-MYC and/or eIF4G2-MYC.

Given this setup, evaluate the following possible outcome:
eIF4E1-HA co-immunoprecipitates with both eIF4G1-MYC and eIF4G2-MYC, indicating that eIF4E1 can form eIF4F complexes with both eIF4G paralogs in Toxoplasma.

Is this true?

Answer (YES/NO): YES